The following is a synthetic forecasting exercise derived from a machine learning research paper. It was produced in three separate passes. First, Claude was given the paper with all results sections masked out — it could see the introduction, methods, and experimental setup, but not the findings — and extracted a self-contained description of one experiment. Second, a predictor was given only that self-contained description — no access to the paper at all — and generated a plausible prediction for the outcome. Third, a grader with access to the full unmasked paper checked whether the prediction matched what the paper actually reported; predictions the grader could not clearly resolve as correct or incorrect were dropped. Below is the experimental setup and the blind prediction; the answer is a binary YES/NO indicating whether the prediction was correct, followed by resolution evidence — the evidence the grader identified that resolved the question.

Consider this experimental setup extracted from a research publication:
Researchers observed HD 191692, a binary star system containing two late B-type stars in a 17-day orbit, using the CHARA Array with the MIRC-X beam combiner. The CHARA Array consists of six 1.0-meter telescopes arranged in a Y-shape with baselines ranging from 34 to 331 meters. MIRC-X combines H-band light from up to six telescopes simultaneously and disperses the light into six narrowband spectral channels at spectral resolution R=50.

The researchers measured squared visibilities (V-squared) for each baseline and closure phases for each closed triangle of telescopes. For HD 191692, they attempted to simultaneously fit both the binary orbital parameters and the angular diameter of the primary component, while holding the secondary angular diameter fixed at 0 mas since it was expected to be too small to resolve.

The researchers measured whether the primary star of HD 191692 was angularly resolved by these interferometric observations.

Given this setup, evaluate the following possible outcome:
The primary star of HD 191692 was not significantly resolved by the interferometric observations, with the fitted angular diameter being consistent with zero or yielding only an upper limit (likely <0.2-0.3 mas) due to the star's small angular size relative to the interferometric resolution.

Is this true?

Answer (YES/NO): NO